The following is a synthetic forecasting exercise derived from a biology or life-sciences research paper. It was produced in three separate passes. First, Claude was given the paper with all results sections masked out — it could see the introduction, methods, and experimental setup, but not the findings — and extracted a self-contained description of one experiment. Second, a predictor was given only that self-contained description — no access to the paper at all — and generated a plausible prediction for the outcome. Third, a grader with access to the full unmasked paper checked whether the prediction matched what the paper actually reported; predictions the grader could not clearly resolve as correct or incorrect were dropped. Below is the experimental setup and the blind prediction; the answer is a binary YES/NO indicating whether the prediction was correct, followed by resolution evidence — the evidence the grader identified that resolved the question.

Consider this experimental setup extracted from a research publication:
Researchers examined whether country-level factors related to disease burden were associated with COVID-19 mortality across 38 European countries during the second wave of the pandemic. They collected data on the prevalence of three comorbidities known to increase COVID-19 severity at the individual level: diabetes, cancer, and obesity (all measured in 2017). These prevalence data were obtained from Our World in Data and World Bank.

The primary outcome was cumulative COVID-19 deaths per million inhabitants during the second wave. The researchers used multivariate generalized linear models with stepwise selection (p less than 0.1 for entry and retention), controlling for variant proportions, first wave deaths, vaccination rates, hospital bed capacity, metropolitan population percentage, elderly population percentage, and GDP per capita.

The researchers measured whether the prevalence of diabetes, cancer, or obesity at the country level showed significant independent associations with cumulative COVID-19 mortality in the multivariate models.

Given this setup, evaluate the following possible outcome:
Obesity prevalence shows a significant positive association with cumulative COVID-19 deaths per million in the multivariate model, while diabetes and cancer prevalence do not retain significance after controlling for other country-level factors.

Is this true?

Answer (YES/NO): NO